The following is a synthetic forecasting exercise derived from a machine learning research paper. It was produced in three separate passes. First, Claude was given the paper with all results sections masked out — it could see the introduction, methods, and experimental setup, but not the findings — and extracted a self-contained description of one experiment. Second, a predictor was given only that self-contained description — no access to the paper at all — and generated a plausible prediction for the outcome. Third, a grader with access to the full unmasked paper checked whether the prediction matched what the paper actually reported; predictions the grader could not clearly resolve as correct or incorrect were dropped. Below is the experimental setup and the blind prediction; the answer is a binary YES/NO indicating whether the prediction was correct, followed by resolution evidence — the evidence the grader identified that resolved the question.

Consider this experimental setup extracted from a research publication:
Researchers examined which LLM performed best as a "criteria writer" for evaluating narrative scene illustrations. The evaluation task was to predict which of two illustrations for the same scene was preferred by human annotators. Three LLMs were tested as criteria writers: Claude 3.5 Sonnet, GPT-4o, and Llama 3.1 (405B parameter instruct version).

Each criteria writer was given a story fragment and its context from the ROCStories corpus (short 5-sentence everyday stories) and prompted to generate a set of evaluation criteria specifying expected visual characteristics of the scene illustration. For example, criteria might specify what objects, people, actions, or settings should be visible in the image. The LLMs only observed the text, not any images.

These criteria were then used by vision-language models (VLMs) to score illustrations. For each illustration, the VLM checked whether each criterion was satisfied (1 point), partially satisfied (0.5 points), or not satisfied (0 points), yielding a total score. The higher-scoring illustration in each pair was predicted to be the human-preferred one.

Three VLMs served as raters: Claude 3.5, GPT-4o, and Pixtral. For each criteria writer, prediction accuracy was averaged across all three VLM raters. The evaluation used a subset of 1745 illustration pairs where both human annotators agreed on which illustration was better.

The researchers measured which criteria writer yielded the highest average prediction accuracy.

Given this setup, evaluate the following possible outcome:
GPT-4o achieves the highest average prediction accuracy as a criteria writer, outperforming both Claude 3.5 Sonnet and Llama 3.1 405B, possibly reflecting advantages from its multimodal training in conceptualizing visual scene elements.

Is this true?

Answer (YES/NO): NO